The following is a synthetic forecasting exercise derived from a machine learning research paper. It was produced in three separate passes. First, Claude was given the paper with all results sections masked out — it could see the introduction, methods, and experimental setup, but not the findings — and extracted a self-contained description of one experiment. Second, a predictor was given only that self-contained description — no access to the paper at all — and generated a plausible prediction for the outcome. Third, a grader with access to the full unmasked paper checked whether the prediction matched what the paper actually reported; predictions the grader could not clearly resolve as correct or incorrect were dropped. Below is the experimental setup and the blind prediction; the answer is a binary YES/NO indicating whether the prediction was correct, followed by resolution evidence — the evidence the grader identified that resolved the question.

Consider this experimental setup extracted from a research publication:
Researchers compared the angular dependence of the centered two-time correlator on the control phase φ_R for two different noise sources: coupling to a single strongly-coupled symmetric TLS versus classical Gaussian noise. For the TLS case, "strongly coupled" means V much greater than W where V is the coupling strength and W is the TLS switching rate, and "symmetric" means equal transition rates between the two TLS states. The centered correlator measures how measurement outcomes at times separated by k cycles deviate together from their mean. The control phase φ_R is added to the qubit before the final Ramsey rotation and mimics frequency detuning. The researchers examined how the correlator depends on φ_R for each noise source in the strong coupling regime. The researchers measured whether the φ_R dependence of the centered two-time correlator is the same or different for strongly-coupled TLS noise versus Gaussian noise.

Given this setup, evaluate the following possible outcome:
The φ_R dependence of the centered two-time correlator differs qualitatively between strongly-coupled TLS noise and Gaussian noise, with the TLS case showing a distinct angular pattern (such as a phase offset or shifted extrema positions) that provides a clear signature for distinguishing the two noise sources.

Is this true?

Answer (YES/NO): YES